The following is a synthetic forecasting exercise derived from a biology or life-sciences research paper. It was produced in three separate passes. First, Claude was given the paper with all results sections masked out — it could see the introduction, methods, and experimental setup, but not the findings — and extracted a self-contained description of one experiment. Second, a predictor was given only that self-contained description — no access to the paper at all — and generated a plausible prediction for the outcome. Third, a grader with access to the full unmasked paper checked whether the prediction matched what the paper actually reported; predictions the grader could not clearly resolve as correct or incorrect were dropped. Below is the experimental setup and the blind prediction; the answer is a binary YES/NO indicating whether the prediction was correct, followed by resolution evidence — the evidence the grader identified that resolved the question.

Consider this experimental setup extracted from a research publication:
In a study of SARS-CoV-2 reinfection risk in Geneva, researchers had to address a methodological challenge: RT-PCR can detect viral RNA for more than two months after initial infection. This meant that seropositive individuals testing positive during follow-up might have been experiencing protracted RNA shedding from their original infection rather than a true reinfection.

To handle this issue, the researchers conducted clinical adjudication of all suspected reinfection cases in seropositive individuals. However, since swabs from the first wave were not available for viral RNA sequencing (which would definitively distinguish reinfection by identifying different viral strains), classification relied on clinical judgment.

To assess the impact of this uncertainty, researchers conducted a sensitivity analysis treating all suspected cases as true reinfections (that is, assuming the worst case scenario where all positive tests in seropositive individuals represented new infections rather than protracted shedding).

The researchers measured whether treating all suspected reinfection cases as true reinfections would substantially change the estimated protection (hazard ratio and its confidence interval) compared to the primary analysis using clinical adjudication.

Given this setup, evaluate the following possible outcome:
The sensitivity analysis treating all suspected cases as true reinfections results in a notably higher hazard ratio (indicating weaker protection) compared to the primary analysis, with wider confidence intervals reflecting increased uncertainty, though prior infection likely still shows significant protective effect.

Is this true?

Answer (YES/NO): NO